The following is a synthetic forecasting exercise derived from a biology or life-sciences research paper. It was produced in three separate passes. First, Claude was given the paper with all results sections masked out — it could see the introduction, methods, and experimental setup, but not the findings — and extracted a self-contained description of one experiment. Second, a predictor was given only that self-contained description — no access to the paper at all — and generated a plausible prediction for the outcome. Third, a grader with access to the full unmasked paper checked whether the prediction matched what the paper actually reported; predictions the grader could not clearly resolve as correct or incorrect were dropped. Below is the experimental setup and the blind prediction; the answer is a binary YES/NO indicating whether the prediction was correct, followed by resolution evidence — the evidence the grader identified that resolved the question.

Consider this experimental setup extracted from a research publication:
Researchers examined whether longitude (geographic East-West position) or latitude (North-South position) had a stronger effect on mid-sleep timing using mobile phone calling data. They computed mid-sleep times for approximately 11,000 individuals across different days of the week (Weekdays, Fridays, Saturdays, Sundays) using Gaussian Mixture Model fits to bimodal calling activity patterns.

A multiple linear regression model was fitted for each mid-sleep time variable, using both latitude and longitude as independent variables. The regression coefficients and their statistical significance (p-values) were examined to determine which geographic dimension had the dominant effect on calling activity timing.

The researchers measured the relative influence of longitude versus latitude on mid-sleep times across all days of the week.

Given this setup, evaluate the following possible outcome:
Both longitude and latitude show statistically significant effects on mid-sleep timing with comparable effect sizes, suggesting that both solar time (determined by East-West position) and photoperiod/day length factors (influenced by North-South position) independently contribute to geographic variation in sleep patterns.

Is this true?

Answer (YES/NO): NO